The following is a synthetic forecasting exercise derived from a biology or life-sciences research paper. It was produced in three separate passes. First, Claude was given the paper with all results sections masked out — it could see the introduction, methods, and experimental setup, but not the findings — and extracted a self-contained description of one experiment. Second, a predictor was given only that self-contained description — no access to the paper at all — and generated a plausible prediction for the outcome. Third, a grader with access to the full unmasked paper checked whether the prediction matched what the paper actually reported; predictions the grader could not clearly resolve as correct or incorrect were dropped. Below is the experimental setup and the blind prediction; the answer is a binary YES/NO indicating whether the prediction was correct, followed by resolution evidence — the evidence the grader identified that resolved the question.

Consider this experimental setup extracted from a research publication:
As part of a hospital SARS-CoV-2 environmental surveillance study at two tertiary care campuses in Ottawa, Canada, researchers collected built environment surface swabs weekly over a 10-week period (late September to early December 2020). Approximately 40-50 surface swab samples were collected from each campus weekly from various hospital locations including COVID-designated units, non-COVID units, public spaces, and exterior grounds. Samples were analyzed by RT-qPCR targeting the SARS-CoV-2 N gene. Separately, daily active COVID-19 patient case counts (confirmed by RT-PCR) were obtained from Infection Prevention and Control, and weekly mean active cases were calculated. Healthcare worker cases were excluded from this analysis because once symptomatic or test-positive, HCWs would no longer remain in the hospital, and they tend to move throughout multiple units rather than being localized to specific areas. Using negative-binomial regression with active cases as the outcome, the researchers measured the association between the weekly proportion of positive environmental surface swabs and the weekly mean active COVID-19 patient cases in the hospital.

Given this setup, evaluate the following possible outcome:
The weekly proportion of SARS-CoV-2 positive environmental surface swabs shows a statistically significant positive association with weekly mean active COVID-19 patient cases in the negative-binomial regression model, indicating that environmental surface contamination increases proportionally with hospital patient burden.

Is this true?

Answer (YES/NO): YES